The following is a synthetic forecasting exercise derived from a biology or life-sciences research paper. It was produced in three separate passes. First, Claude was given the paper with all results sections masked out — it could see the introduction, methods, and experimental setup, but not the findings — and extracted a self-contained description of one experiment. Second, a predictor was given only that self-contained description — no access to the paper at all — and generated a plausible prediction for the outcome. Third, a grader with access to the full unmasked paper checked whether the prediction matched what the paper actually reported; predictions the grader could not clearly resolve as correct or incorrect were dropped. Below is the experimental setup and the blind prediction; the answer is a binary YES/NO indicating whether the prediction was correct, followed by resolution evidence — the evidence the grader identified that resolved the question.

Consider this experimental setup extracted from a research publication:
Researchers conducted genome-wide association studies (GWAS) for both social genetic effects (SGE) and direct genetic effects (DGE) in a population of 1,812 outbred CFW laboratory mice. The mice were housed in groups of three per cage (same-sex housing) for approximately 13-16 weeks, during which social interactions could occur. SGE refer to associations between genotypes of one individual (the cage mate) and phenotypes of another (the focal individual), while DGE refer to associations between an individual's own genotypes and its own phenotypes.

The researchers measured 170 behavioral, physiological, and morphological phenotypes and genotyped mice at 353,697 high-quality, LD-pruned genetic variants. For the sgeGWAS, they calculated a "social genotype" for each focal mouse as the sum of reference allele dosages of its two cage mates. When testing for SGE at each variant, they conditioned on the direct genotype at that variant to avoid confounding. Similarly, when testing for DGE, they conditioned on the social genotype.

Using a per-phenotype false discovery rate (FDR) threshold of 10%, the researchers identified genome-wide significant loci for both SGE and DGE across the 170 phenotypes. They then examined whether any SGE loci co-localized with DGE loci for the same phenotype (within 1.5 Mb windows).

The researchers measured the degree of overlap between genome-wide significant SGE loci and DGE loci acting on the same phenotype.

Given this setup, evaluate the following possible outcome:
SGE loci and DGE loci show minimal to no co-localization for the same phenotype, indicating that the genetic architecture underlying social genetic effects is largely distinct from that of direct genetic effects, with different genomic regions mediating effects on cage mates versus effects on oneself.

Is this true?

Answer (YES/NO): YES